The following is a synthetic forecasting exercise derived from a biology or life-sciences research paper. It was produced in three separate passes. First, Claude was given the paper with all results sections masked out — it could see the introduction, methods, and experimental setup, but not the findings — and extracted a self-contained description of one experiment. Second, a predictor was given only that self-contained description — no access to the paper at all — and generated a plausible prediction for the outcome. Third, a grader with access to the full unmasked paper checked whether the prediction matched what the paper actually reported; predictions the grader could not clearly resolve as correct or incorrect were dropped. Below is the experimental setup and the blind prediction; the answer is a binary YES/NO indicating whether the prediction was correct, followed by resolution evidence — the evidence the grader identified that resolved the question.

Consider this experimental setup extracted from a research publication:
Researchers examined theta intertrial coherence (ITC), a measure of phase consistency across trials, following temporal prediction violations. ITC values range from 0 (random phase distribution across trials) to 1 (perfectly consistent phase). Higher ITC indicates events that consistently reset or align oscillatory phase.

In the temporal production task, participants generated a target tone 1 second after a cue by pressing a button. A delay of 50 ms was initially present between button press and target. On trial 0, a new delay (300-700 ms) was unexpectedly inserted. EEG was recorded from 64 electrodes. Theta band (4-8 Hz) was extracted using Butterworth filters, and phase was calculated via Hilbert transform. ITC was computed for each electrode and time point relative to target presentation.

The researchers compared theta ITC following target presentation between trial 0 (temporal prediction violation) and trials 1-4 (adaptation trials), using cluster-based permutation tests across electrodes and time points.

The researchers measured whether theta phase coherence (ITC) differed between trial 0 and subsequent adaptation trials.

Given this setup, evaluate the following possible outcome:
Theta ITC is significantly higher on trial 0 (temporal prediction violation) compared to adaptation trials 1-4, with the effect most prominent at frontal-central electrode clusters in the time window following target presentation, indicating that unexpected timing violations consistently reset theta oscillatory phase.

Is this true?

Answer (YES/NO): YES